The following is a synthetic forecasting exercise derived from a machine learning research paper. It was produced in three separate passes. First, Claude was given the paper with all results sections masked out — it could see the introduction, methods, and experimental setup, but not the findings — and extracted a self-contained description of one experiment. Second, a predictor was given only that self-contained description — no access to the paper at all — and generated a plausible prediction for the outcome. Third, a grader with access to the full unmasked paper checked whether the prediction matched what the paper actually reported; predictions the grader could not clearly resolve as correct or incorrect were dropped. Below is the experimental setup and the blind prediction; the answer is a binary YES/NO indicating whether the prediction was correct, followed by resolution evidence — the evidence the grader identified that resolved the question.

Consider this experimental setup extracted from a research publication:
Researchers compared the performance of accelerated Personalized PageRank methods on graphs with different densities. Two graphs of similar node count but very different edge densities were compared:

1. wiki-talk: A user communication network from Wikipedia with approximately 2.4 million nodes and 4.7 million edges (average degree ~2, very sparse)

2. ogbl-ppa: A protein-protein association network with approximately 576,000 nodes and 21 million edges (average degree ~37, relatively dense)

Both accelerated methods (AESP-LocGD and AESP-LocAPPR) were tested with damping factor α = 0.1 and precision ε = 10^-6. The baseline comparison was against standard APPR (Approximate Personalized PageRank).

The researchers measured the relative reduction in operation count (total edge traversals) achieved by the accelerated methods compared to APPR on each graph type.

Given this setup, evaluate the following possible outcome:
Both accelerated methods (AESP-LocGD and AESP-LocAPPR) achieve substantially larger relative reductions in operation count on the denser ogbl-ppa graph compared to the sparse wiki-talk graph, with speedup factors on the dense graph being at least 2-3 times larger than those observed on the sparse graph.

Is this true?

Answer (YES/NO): NO